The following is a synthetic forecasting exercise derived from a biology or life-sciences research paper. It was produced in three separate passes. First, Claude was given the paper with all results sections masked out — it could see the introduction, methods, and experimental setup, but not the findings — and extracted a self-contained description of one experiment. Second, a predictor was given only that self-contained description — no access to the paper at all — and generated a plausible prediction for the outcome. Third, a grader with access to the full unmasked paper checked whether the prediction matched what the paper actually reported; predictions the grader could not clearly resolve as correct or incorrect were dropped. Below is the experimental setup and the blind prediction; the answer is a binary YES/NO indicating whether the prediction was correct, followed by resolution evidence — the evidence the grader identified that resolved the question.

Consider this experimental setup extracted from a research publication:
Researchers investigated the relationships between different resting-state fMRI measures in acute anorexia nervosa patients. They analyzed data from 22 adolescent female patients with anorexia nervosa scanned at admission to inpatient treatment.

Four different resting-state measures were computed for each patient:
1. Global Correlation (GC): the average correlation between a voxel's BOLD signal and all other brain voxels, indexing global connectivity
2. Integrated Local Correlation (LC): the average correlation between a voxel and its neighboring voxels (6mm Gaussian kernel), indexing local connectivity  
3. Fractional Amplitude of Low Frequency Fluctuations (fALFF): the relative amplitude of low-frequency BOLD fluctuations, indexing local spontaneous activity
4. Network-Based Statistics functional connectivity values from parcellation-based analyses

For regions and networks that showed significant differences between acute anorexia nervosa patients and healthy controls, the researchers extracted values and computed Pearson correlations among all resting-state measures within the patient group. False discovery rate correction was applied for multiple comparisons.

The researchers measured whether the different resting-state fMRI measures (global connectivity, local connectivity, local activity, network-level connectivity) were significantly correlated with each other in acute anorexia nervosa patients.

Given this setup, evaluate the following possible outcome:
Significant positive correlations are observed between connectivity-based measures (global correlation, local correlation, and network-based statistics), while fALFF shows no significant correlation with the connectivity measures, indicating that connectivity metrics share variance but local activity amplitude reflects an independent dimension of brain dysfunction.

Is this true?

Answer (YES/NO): NO